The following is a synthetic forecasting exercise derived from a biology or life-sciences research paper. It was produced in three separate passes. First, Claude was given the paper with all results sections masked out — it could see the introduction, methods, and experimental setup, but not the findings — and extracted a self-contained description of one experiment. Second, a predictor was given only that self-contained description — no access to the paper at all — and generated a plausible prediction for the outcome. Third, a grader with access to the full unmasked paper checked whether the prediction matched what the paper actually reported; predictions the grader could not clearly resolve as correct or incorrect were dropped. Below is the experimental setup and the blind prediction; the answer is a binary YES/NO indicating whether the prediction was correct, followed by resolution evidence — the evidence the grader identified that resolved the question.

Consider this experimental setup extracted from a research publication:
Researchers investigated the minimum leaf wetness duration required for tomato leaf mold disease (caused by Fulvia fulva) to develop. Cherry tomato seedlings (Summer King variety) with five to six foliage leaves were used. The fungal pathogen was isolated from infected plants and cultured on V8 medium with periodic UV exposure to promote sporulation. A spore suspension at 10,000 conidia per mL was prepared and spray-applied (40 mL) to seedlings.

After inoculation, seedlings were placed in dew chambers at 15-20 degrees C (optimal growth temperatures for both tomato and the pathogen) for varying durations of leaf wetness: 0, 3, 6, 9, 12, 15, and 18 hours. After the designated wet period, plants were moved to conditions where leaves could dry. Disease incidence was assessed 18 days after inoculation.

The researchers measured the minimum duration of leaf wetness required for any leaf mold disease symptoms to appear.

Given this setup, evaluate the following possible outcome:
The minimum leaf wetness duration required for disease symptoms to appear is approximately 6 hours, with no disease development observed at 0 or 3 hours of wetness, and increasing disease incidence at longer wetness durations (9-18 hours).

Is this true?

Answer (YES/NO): NO